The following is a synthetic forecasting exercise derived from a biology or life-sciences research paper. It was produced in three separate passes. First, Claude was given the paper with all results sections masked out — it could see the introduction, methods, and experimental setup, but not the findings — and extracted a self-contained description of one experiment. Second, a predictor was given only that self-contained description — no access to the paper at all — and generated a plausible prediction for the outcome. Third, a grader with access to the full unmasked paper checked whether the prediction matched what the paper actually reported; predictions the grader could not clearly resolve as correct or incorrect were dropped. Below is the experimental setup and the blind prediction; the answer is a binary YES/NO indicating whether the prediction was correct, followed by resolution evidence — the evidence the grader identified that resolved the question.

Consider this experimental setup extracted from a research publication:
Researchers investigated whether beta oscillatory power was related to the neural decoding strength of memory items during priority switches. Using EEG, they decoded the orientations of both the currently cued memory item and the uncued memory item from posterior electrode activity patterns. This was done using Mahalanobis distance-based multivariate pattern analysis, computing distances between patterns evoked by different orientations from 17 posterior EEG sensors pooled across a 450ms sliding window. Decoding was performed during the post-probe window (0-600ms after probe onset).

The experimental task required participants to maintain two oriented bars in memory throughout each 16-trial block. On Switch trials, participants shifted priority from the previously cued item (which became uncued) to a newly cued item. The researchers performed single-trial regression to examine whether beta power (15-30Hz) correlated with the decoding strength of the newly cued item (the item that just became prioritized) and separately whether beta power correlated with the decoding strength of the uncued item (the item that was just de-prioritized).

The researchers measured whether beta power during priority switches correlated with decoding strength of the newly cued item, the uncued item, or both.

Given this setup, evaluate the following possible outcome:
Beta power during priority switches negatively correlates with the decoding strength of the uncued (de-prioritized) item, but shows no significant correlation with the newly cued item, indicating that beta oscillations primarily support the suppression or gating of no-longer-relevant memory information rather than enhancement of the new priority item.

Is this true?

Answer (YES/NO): NO